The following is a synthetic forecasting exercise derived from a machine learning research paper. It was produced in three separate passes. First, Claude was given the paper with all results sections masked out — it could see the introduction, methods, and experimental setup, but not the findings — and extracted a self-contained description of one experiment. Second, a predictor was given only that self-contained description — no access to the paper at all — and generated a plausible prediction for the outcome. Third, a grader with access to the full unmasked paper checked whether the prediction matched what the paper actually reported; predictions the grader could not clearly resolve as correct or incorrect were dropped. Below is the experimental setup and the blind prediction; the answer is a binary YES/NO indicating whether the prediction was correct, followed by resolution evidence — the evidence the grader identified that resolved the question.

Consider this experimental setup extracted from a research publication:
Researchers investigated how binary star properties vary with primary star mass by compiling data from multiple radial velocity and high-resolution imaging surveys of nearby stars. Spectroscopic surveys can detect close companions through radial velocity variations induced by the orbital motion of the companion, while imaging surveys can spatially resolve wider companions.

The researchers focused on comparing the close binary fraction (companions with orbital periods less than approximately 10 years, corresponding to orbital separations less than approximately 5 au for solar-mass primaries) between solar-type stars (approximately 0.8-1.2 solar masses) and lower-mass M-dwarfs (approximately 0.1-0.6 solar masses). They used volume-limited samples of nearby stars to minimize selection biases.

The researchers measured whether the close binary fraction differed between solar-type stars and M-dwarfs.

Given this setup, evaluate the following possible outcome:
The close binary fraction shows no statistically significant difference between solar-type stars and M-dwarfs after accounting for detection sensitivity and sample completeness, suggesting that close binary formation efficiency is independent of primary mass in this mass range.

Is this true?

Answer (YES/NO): NO